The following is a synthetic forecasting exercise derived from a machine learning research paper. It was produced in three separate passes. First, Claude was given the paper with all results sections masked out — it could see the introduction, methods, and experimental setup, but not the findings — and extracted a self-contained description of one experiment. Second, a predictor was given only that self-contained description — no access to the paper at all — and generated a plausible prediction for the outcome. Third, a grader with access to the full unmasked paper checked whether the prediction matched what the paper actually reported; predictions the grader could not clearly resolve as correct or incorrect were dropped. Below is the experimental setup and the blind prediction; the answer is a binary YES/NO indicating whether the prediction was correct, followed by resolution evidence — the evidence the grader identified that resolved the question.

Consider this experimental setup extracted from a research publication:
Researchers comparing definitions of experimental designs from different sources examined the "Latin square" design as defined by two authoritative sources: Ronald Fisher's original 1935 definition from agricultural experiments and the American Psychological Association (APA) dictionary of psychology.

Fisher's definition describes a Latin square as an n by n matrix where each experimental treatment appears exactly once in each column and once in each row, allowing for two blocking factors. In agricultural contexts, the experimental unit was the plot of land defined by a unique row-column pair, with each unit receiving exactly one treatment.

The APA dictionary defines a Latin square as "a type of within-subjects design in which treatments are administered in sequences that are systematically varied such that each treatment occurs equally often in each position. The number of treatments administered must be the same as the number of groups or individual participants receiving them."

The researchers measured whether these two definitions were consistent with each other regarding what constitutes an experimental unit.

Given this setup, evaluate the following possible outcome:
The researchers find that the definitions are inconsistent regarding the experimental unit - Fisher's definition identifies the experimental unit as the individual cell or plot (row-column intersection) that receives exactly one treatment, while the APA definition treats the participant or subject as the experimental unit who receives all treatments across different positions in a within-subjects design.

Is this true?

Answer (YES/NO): YES